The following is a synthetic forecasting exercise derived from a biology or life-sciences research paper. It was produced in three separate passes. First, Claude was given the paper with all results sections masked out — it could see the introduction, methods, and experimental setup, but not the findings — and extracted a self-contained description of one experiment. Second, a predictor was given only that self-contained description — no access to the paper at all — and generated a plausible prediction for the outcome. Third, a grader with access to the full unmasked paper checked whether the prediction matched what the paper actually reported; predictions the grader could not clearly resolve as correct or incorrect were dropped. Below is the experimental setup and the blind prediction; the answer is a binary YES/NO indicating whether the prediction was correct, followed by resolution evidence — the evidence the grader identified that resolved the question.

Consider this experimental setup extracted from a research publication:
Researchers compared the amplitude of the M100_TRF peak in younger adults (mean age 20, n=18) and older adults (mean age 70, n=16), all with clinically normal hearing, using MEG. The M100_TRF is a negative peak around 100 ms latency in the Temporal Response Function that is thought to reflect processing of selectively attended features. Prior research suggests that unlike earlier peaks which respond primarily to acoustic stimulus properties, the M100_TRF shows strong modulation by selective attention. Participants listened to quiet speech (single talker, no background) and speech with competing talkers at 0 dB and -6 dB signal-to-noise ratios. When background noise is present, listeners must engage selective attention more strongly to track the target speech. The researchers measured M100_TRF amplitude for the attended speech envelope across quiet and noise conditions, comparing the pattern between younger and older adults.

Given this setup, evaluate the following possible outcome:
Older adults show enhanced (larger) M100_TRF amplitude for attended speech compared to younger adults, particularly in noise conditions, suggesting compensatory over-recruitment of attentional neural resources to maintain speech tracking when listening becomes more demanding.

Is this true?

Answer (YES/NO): YES